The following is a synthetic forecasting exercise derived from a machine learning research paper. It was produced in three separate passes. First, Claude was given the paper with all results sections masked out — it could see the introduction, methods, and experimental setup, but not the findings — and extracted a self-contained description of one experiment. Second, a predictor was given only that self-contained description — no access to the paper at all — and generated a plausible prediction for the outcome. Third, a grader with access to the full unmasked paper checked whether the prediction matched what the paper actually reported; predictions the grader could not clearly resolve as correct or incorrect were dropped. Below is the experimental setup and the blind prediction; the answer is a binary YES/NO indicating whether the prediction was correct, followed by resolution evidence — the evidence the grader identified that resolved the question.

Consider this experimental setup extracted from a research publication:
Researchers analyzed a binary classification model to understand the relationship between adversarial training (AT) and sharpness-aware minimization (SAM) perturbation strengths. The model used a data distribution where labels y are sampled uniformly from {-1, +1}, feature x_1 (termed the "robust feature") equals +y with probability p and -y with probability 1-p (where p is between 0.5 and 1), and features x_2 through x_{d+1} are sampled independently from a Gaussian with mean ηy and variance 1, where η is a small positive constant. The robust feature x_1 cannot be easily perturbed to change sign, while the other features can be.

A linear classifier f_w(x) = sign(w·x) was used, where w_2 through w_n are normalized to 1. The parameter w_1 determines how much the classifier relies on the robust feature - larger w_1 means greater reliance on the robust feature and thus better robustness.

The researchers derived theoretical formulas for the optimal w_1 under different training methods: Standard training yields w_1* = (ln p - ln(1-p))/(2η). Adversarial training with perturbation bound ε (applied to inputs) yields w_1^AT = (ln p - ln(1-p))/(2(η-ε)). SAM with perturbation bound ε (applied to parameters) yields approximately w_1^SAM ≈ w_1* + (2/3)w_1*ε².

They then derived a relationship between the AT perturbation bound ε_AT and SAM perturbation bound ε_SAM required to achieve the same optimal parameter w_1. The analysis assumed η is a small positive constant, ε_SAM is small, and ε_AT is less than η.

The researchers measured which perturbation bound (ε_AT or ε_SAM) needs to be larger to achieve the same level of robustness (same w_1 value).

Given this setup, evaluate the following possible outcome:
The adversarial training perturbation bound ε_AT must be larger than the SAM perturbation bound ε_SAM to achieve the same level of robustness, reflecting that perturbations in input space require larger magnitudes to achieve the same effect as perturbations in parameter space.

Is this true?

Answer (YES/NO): NO